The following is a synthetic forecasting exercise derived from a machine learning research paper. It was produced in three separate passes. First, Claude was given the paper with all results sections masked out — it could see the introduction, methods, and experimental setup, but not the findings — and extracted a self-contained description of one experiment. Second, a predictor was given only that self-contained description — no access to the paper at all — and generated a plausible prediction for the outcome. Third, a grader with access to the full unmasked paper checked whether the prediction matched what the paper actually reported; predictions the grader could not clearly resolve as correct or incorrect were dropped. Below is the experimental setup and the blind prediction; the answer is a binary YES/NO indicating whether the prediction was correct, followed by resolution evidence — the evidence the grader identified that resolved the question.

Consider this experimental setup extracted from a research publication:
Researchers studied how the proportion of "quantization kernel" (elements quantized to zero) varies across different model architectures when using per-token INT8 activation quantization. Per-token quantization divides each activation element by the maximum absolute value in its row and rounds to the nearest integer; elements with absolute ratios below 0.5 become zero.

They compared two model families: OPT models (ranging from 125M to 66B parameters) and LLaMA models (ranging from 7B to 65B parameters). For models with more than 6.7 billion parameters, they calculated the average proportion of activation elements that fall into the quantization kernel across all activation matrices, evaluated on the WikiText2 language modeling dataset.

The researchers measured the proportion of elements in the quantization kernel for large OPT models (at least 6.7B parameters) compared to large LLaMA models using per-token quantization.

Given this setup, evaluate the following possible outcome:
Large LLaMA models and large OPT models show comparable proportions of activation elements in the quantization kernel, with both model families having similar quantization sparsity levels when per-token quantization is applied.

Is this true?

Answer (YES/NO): NO